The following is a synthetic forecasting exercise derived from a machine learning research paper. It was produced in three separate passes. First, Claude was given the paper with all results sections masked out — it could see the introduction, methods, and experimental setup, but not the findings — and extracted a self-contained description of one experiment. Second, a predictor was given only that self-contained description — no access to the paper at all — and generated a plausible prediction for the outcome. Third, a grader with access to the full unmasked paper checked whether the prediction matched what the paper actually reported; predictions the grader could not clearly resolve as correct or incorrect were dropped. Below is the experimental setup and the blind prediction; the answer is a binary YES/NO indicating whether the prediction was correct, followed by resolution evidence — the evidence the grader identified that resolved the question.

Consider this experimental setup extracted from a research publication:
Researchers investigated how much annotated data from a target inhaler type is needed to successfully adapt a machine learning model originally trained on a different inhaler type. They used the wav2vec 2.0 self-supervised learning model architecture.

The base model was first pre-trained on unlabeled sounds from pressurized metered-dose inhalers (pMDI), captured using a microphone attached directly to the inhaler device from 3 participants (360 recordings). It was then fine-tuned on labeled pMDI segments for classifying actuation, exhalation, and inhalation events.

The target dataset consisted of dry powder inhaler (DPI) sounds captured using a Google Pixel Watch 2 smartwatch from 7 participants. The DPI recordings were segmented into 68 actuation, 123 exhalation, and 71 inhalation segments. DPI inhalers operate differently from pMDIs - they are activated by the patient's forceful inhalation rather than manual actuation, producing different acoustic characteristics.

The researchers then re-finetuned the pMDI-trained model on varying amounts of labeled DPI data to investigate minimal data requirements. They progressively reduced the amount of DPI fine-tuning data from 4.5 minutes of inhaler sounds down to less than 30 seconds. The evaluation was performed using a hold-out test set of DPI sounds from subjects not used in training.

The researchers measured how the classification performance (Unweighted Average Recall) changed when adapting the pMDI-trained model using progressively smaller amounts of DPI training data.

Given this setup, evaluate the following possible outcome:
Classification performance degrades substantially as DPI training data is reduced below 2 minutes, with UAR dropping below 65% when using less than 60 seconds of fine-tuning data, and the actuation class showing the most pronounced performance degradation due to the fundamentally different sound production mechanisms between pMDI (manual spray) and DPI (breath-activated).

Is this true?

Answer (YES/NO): NO